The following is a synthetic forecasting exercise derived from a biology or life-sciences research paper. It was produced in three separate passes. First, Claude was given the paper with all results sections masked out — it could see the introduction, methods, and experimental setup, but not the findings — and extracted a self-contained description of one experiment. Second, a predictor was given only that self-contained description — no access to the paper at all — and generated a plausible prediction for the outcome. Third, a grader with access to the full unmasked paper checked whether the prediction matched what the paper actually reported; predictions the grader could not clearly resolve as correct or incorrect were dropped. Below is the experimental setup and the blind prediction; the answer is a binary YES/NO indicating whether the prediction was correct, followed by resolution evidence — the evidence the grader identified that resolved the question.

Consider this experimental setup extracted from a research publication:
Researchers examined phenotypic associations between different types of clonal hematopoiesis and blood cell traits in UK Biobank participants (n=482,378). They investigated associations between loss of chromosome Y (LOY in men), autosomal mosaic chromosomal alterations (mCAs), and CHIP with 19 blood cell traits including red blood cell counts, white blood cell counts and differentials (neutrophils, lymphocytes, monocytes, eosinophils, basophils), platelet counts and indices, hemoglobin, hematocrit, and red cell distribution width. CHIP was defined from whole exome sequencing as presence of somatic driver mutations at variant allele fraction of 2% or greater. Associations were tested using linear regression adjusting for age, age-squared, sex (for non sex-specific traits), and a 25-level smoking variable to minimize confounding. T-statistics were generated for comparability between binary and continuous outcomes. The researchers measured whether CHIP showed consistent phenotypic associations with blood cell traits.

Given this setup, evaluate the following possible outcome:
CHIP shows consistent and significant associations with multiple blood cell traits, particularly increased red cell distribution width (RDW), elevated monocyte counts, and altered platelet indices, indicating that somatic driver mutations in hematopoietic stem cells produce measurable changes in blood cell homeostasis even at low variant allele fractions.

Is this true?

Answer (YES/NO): NO